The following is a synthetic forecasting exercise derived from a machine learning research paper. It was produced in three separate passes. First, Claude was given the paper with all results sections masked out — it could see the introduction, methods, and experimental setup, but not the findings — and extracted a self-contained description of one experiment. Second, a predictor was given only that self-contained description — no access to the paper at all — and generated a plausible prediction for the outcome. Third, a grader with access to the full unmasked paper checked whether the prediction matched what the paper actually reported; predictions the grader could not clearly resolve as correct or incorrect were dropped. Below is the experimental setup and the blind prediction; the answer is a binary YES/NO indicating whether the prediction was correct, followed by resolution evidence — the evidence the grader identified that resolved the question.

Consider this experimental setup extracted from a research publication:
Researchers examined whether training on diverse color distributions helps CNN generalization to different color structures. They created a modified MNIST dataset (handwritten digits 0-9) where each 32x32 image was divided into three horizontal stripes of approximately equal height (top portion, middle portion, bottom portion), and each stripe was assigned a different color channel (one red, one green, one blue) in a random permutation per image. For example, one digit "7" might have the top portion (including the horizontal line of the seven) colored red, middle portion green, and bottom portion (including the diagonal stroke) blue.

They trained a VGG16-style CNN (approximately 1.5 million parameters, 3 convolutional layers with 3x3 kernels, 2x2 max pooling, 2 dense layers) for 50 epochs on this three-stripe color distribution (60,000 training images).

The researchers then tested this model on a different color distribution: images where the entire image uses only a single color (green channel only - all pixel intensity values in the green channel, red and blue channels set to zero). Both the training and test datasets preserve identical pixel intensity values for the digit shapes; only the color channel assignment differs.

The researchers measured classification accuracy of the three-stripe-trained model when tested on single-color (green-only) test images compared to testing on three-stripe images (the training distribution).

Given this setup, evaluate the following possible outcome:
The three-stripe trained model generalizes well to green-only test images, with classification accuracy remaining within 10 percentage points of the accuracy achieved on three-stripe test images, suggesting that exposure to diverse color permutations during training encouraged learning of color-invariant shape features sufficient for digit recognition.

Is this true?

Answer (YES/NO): YES